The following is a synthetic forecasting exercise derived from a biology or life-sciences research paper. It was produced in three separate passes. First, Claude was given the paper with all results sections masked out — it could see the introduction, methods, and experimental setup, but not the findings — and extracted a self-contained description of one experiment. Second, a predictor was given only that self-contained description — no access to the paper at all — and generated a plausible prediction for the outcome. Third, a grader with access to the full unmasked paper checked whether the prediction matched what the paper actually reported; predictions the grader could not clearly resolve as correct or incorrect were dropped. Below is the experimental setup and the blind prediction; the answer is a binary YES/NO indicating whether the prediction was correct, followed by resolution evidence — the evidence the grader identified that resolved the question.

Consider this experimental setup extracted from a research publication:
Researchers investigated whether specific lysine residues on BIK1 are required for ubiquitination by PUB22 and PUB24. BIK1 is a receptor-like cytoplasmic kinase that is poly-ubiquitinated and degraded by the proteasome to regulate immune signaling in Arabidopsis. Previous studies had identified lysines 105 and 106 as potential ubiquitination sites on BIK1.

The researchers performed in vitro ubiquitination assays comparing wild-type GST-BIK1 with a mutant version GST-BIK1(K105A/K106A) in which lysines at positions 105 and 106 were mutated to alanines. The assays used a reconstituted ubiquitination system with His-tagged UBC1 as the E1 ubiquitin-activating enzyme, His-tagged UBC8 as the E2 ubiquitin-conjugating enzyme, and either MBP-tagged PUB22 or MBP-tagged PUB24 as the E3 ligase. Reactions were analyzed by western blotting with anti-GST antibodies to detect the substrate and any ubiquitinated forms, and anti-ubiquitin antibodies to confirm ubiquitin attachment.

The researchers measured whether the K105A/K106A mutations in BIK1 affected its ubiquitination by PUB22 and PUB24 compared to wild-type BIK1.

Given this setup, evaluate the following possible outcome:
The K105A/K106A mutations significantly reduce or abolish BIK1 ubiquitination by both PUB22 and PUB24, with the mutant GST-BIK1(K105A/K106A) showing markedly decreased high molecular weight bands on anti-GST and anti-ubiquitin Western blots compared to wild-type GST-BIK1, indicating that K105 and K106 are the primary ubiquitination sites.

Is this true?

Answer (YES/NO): NO